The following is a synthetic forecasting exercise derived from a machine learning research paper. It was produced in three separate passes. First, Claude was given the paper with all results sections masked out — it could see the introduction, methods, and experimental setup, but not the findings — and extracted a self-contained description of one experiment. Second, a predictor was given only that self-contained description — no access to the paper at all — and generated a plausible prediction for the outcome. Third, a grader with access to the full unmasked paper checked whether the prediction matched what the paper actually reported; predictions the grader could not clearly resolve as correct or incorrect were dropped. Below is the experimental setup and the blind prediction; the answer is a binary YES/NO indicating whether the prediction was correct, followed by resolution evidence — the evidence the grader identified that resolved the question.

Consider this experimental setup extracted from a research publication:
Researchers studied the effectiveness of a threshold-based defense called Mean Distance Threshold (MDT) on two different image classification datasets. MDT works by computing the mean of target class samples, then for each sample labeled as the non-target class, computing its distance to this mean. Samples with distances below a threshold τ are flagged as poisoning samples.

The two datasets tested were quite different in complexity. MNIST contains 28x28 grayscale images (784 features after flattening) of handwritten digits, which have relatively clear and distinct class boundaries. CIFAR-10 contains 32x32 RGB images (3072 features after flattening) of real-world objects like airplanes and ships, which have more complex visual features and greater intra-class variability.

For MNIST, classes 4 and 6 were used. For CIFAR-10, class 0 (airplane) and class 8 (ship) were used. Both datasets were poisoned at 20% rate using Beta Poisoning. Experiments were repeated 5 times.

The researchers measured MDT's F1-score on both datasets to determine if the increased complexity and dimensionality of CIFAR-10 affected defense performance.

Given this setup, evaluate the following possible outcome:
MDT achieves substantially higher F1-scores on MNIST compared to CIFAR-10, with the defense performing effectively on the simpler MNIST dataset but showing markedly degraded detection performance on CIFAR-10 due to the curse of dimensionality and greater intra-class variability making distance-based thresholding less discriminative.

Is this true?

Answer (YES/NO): NO